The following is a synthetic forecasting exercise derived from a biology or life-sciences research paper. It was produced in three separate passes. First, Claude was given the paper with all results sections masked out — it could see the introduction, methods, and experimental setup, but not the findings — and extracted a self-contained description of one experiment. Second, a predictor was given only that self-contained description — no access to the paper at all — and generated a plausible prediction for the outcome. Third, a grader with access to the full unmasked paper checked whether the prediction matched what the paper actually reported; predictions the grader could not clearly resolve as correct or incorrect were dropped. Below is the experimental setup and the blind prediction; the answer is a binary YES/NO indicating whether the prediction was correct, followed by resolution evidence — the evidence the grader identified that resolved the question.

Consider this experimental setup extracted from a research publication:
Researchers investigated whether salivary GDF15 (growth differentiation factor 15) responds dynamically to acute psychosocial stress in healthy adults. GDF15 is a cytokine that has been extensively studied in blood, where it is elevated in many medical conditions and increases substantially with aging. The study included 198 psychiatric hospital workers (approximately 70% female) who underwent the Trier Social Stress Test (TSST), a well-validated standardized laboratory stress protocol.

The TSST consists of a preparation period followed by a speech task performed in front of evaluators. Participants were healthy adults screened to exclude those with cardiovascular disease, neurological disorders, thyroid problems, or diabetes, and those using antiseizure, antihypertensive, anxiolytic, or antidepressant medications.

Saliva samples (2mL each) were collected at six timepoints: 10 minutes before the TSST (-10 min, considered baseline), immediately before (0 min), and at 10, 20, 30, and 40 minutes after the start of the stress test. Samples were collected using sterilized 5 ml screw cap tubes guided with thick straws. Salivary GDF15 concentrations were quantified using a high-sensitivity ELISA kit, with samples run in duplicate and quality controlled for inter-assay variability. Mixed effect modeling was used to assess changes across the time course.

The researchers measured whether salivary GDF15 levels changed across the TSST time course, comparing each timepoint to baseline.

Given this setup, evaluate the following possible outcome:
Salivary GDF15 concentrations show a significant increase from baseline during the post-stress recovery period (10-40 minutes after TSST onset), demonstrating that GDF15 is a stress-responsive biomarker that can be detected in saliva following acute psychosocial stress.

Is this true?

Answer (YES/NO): YES